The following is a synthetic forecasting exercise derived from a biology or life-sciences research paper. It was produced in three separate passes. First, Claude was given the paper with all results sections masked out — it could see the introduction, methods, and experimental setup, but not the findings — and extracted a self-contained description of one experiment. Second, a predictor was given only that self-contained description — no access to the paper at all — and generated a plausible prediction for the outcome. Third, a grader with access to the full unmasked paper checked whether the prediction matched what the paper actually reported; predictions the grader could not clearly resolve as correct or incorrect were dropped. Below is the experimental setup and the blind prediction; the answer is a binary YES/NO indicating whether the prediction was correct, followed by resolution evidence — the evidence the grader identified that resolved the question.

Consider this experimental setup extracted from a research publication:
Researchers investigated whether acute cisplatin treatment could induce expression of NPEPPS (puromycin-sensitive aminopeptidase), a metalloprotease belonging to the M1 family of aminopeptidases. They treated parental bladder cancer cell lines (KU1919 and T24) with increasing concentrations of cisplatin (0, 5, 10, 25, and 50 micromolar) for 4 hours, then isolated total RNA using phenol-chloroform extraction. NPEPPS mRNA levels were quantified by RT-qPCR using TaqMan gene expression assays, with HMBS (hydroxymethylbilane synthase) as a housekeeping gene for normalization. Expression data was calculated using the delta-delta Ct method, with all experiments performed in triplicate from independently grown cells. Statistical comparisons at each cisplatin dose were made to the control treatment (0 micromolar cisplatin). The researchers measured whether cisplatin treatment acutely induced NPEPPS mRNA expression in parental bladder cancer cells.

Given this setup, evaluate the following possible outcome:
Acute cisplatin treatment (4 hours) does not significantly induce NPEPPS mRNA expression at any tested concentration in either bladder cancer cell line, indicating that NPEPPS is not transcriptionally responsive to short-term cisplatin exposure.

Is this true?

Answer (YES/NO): NO